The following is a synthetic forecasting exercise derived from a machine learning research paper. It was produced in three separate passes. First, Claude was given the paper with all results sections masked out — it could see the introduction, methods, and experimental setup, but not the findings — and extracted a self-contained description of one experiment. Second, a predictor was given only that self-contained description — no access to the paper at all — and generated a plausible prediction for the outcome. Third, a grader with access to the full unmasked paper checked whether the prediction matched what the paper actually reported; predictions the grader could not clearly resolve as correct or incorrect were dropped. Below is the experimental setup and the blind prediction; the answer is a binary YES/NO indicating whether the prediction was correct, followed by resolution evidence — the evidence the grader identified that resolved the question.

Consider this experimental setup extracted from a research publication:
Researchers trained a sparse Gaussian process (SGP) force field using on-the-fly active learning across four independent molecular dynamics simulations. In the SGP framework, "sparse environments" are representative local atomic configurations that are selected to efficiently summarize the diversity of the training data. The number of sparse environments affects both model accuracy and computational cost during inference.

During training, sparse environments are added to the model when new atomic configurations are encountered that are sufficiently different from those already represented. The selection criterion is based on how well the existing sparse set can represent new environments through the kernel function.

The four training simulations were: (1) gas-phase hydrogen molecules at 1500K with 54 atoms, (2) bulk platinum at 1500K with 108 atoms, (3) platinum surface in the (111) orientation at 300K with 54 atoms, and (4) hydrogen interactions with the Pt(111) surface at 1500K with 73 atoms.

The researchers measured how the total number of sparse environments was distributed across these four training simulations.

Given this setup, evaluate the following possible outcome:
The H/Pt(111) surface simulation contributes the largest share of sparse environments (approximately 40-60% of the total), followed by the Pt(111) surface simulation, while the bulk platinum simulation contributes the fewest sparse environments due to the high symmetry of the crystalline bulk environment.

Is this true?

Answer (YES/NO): NO